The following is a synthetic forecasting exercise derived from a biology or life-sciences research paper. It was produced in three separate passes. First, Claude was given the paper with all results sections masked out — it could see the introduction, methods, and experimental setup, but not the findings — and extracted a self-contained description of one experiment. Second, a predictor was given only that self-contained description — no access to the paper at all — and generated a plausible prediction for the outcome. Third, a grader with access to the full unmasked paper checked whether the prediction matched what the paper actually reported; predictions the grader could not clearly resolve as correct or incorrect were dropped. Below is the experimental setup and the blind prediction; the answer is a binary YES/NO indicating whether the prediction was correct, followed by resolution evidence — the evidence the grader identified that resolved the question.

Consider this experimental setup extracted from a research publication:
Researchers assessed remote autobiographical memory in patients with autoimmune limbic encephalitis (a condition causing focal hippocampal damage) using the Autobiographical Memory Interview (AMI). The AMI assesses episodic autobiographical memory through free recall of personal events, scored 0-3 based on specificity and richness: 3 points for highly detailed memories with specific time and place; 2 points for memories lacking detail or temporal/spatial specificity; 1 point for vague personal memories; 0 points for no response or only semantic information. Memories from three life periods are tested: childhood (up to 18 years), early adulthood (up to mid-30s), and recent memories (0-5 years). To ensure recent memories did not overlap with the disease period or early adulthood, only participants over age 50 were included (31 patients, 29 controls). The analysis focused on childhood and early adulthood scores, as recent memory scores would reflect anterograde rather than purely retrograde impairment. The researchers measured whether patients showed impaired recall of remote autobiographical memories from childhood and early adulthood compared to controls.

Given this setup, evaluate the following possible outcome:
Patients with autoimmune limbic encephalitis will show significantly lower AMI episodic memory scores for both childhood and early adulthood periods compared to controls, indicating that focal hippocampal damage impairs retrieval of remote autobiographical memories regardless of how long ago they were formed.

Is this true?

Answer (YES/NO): NO